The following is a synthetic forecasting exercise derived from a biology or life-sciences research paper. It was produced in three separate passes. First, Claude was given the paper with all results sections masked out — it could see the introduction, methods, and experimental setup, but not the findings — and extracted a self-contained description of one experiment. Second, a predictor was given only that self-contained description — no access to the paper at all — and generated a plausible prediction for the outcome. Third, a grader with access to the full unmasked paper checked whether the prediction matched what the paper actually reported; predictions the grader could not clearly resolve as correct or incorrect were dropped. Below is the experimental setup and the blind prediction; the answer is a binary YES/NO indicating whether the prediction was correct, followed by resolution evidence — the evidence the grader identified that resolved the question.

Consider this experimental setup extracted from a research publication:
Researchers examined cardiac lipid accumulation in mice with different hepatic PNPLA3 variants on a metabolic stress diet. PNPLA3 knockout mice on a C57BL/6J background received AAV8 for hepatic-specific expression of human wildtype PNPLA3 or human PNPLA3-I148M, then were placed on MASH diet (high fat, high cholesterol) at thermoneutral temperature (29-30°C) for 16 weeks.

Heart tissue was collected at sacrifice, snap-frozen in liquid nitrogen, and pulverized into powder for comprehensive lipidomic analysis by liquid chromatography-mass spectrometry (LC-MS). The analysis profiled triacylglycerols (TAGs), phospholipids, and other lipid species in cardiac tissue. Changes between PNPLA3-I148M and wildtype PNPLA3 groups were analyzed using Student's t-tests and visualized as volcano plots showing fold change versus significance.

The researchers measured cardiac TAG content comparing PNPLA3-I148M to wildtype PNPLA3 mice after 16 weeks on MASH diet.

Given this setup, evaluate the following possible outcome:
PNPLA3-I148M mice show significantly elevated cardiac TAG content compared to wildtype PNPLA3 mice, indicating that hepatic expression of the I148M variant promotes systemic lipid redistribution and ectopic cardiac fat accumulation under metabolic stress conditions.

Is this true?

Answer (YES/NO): NO